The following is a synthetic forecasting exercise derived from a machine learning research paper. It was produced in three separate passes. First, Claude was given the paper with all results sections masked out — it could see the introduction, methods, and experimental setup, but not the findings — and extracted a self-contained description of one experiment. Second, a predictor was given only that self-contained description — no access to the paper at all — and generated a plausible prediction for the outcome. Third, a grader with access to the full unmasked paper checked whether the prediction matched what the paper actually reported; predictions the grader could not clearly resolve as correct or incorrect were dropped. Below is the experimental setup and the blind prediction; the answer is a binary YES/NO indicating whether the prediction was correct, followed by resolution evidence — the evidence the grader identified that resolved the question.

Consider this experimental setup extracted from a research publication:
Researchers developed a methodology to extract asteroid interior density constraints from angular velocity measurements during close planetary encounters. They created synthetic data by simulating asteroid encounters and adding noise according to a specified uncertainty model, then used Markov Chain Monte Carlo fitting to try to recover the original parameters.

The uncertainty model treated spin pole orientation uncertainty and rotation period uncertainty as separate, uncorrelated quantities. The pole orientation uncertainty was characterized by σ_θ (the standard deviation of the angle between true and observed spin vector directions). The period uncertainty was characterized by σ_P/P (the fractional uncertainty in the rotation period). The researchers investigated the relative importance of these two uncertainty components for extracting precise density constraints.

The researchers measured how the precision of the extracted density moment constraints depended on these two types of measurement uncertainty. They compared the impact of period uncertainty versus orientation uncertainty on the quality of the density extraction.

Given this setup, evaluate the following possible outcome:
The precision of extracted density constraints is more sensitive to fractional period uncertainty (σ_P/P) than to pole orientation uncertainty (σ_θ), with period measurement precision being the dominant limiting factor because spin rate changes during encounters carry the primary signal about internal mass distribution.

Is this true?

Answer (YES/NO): YES